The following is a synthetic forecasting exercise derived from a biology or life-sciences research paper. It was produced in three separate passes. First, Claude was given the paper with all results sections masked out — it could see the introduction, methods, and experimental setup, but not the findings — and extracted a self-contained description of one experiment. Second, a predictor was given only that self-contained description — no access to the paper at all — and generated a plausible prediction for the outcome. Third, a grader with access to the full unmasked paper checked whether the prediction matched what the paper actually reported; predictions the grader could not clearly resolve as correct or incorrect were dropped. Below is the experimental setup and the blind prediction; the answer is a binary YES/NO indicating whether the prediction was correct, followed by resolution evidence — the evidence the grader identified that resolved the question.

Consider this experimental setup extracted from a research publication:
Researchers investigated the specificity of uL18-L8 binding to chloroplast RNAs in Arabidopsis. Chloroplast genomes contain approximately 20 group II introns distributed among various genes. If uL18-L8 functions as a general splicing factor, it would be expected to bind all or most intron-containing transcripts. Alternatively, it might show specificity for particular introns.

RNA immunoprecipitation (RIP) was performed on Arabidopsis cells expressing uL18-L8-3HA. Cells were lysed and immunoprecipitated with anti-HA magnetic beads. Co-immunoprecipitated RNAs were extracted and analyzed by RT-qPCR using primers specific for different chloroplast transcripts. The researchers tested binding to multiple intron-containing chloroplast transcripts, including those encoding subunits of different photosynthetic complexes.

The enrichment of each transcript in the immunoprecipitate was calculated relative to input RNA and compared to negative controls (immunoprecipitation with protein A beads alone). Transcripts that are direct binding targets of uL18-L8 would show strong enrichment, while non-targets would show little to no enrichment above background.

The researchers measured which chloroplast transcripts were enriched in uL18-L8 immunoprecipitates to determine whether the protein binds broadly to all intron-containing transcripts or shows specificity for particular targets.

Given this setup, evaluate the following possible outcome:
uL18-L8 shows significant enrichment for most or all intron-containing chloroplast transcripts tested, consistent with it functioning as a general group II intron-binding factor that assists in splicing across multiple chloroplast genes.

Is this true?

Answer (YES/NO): NO